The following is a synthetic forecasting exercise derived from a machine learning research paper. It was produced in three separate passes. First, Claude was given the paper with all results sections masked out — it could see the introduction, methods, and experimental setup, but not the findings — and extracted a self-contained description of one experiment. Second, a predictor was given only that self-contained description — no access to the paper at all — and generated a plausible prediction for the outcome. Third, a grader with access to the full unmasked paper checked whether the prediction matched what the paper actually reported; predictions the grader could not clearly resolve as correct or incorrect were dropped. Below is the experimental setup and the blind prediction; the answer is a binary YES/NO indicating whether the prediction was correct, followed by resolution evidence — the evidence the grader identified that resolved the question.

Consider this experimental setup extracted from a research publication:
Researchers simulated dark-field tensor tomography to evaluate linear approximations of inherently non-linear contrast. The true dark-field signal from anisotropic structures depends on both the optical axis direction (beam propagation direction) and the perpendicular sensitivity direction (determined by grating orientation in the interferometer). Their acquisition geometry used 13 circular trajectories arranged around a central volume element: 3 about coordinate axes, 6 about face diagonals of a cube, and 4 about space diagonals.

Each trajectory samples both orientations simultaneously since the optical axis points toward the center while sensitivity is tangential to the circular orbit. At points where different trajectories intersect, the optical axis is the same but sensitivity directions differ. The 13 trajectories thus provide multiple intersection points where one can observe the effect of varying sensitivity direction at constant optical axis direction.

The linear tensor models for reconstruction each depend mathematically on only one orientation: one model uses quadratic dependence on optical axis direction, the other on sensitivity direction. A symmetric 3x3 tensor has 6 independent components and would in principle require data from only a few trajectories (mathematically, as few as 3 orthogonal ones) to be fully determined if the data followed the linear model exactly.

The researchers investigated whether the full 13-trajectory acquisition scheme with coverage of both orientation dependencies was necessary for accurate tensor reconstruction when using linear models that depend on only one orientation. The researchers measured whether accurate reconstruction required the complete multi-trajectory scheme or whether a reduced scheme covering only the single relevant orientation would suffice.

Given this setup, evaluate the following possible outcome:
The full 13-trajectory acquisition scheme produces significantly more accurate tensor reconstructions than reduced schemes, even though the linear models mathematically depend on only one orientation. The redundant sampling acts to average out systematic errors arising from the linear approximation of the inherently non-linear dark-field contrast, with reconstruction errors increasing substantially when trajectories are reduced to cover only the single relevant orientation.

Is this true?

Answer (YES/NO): YES